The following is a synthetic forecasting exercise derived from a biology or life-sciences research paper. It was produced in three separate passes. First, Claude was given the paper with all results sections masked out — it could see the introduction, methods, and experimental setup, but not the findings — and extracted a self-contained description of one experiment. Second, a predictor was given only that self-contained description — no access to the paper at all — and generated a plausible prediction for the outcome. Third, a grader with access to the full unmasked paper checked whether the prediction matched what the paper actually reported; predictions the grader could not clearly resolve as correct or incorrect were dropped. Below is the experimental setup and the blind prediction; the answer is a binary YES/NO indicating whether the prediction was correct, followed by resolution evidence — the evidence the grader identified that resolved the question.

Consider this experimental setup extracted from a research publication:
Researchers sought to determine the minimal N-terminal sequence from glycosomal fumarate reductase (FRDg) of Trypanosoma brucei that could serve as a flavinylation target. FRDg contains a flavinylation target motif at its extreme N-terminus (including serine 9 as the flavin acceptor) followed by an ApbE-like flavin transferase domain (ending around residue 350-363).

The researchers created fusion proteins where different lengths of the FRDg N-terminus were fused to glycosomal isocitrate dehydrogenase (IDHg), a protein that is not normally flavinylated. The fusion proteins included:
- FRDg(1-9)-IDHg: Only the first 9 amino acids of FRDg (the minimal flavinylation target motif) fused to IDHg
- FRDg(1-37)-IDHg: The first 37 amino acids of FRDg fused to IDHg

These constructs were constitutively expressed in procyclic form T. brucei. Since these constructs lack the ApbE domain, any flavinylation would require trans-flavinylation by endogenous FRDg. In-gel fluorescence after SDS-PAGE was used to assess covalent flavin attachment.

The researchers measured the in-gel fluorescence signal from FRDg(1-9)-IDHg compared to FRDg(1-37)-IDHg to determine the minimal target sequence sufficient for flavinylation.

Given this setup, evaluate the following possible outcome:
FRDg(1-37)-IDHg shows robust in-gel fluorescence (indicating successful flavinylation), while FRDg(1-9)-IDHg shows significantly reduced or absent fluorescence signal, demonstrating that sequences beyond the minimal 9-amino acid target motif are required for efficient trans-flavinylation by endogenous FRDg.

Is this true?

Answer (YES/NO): YES